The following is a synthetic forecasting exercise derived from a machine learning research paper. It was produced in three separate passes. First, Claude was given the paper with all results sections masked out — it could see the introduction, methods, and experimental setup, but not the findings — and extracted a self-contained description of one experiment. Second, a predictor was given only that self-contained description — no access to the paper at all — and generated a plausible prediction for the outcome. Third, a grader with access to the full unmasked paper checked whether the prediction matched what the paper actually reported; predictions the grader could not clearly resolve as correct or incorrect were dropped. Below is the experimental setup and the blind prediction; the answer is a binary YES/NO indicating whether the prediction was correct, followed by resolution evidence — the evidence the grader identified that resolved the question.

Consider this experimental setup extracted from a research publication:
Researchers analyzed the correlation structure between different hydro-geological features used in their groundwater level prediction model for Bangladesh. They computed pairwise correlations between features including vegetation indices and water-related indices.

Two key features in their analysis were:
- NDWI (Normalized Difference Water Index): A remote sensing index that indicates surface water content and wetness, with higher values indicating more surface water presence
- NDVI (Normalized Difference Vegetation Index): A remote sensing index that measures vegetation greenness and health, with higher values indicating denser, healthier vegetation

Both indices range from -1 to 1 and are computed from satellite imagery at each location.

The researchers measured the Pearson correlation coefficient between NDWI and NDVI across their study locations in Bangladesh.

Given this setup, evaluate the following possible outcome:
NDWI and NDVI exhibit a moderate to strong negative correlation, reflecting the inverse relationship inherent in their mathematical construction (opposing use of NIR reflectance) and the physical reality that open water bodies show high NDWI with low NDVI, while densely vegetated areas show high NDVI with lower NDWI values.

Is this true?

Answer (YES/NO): YES